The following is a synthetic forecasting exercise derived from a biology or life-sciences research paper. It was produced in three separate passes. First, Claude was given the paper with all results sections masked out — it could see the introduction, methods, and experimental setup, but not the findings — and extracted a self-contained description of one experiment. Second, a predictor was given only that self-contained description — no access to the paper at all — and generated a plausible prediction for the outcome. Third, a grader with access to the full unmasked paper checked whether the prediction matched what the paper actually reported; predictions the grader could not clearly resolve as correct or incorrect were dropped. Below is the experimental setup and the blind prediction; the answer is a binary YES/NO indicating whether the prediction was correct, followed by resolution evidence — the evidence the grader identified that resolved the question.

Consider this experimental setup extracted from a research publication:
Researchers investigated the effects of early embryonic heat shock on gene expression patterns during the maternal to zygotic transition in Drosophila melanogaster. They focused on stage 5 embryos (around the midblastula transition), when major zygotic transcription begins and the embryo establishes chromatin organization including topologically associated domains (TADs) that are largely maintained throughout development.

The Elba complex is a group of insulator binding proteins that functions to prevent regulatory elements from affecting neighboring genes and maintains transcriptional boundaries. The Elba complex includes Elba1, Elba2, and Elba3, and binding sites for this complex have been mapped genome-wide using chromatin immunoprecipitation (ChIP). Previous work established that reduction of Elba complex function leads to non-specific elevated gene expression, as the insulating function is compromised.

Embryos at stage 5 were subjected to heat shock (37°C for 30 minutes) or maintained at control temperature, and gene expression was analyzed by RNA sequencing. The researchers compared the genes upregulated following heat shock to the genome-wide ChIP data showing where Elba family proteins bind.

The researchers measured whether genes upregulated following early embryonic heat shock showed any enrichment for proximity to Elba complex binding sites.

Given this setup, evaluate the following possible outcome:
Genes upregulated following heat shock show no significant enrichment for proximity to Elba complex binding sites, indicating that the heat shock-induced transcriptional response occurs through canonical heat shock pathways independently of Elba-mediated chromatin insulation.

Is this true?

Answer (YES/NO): NO